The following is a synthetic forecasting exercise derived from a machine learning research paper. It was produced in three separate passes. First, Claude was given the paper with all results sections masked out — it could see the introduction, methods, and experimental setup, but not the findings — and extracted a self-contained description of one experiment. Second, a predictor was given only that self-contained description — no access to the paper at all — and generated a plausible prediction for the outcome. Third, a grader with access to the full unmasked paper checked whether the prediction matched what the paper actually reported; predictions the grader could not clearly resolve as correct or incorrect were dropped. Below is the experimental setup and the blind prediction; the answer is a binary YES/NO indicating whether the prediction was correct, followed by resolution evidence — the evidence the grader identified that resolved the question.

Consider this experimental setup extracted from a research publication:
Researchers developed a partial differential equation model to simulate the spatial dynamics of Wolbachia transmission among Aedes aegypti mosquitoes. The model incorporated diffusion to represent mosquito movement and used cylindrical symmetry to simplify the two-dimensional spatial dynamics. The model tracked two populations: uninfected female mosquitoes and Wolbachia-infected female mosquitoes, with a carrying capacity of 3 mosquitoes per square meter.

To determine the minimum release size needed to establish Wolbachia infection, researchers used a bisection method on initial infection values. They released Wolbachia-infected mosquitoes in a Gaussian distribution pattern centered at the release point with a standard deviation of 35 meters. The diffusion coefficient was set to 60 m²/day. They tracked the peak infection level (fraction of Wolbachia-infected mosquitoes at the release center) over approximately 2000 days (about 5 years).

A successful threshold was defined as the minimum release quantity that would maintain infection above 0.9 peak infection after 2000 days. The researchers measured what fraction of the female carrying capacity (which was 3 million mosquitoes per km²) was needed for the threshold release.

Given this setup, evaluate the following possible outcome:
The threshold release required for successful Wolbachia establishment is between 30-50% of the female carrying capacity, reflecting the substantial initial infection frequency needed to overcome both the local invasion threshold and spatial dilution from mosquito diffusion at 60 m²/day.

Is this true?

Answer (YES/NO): YES